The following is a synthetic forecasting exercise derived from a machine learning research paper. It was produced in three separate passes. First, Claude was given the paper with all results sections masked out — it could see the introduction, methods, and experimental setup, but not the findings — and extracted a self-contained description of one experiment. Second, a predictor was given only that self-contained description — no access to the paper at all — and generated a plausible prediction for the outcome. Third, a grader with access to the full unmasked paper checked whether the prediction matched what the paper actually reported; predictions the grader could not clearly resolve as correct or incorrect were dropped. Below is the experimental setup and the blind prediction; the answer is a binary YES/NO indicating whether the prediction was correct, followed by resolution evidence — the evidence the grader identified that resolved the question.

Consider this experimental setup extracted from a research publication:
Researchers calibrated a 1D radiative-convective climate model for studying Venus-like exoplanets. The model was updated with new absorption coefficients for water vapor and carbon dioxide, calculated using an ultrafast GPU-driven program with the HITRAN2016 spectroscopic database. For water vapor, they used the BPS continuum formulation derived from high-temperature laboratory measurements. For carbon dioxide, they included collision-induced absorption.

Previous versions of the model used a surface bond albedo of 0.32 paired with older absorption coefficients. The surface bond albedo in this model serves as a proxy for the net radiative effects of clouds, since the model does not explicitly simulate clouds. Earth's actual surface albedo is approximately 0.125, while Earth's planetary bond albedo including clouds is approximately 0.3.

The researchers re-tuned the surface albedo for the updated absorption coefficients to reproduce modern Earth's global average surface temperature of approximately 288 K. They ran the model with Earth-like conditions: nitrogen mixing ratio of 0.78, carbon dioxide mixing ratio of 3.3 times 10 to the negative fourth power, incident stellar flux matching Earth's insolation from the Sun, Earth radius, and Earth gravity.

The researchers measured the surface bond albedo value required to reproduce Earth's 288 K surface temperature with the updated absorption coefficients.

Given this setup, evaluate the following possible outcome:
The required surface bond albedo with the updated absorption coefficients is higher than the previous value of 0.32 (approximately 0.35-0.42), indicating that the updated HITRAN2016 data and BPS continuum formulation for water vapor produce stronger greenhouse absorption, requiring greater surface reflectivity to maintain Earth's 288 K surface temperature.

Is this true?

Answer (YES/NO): NO